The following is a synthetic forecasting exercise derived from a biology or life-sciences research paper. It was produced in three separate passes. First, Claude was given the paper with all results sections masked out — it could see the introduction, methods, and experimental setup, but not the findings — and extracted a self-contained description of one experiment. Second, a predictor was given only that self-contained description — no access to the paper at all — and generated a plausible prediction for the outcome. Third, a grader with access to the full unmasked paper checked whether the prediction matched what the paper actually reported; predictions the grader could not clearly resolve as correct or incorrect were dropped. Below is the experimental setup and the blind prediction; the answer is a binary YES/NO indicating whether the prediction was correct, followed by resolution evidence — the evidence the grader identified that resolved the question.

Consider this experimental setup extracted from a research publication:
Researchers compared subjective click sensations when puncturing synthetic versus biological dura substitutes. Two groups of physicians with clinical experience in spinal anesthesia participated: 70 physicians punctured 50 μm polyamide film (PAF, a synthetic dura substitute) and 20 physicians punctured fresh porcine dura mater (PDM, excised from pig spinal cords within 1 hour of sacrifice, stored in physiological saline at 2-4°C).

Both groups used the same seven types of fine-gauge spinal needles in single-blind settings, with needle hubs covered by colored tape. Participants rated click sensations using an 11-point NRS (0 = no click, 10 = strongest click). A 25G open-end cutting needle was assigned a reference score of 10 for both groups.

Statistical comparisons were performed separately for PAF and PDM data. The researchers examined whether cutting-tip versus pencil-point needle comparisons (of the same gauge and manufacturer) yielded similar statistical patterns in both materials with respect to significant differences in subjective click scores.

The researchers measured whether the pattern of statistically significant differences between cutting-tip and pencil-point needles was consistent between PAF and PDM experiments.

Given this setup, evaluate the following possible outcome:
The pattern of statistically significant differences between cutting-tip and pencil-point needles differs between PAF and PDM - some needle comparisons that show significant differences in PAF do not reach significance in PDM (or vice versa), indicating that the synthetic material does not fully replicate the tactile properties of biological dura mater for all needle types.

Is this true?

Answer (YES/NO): YES